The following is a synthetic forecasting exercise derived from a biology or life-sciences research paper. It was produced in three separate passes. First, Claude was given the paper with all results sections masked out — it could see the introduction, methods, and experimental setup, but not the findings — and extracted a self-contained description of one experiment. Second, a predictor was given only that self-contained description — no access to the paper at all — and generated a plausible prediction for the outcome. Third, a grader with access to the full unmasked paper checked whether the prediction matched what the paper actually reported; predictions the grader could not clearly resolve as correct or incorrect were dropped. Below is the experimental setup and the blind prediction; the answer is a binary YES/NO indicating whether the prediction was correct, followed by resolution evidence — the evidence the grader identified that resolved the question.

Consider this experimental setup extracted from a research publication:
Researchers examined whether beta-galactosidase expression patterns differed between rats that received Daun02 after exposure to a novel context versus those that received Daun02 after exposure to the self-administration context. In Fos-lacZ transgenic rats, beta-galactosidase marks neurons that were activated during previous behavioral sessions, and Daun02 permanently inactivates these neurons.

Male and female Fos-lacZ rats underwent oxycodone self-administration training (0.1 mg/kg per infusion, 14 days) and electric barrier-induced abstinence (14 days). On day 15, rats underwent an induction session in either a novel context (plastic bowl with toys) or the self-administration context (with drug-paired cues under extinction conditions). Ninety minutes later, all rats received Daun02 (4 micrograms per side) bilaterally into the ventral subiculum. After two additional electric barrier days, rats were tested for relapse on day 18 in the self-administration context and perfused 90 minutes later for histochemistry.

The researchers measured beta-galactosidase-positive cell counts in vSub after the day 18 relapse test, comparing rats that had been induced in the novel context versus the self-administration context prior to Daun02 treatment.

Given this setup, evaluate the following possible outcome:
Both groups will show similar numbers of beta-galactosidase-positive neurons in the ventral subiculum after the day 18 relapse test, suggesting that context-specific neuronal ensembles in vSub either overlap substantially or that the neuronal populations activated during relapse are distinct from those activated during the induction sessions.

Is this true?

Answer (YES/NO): NO